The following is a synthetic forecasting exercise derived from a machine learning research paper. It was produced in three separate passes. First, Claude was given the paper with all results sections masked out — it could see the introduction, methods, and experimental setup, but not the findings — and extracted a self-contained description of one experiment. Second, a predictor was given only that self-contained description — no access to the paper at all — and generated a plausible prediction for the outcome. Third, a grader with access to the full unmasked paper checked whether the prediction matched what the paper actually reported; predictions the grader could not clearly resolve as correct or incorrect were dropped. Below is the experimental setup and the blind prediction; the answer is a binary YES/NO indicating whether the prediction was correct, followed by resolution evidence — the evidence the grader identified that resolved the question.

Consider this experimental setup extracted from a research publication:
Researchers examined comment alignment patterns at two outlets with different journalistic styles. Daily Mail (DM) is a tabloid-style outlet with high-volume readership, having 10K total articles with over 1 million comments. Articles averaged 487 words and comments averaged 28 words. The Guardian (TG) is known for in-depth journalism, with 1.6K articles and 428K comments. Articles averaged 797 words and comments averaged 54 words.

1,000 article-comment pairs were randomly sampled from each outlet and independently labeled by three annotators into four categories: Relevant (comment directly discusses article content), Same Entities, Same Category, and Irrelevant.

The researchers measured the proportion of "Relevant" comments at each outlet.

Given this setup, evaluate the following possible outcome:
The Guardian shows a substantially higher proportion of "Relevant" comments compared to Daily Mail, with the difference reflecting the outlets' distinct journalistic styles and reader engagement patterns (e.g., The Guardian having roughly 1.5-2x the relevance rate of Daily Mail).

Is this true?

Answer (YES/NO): NO